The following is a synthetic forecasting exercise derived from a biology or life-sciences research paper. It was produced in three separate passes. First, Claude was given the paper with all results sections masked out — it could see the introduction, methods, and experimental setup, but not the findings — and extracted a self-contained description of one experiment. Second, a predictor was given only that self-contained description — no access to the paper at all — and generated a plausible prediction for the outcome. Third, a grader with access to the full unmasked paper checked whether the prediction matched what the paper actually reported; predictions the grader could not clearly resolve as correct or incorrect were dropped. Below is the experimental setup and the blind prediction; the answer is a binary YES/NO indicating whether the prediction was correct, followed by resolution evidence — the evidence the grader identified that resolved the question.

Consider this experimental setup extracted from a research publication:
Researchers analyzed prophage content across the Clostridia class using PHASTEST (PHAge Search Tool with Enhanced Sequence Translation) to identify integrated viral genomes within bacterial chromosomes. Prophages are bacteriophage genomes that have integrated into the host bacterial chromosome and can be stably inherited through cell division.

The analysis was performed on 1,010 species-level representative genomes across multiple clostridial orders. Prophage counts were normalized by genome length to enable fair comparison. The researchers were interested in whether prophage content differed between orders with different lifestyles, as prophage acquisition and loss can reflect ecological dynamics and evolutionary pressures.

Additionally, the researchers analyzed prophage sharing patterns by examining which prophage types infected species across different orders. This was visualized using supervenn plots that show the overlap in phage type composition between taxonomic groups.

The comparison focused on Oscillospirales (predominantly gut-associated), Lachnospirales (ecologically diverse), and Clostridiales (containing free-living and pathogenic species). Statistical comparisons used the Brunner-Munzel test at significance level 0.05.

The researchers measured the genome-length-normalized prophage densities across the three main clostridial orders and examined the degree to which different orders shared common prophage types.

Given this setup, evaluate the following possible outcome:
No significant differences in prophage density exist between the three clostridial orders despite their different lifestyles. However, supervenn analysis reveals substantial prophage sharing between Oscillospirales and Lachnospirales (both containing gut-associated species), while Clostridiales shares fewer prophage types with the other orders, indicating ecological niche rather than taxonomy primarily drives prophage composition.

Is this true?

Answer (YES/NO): NO